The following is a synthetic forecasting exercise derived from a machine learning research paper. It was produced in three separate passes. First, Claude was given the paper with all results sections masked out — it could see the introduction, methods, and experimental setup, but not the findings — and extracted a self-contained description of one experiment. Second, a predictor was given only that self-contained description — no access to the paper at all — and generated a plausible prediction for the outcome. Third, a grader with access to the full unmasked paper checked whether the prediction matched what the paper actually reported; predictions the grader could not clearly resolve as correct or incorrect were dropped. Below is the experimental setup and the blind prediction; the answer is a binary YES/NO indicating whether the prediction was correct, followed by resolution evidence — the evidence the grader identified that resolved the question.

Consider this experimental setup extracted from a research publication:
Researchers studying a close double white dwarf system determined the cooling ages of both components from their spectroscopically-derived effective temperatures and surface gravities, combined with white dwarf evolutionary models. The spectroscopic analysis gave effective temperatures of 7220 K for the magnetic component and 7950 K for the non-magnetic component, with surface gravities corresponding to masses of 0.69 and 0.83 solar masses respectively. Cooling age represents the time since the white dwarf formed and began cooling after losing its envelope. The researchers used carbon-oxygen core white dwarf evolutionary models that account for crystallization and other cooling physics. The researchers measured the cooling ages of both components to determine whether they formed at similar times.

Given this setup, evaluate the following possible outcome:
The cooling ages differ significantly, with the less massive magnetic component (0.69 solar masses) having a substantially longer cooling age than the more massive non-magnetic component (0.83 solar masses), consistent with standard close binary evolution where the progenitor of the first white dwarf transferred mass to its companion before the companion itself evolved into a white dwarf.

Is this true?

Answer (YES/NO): NO